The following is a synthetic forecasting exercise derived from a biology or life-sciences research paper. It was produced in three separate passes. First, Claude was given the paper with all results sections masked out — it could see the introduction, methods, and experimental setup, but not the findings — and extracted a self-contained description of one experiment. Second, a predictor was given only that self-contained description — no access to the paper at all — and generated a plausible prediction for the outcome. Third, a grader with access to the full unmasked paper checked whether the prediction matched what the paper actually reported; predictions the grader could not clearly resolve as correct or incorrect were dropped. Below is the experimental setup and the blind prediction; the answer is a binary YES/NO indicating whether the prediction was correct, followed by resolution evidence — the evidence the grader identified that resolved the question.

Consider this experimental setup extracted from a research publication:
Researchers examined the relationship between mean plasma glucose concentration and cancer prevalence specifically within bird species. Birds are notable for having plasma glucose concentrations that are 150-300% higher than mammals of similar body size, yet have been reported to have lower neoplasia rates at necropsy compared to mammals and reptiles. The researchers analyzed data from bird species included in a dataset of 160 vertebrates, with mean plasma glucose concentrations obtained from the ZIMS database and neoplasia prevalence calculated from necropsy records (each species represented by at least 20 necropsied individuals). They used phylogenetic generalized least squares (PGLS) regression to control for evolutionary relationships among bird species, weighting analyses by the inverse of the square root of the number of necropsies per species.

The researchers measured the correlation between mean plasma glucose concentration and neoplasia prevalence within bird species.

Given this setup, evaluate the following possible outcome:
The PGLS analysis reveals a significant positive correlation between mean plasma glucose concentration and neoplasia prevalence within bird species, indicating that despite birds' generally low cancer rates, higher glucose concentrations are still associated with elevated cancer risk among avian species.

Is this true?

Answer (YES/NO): NO